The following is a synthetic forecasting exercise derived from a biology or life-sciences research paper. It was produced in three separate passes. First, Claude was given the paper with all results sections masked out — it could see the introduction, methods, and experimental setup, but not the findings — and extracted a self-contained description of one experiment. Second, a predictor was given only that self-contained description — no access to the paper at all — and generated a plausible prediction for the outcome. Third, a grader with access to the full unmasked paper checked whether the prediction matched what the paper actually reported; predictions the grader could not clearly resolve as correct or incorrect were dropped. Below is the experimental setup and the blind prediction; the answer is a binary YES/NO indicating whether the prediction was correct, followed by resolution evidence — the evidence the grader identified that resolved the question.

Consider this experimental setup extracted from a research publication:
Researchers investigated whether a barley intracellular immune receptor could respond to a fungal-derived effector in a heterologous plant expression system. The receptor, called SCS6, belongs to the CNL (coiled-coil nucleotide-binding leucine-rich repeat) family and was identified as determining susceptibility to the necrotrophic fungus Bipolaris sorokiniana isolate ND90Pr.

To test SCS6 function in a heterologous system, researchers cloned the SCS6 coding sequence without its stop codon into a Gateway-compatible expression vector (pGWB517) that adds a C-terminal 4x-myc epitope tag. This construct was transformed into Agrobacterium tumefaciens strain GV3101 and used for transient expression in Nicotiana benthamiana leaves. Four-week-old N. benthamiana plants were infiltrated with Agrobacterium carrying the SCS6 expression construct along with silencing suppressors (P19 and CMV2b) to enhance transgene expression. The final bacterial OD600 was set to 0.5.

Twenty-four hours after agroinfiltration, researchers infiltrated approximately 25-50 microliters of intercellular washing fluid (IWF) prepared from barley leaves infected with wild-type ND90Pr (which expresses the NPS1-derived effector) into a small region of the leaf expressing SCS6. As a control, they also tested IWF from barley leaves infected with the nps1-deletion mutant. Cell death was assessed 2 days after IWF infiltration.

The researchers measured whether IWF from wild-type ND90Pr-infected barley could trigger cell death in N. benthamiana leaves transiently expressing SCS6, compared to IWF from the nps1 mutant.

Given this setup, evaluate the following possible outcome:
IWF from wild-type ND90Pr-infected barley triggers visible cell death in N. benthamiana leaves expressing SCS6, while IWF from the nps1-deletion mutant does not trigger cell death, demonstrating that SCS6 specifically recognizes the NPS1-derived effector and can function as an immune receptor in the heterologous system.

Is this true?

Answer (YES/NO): YES